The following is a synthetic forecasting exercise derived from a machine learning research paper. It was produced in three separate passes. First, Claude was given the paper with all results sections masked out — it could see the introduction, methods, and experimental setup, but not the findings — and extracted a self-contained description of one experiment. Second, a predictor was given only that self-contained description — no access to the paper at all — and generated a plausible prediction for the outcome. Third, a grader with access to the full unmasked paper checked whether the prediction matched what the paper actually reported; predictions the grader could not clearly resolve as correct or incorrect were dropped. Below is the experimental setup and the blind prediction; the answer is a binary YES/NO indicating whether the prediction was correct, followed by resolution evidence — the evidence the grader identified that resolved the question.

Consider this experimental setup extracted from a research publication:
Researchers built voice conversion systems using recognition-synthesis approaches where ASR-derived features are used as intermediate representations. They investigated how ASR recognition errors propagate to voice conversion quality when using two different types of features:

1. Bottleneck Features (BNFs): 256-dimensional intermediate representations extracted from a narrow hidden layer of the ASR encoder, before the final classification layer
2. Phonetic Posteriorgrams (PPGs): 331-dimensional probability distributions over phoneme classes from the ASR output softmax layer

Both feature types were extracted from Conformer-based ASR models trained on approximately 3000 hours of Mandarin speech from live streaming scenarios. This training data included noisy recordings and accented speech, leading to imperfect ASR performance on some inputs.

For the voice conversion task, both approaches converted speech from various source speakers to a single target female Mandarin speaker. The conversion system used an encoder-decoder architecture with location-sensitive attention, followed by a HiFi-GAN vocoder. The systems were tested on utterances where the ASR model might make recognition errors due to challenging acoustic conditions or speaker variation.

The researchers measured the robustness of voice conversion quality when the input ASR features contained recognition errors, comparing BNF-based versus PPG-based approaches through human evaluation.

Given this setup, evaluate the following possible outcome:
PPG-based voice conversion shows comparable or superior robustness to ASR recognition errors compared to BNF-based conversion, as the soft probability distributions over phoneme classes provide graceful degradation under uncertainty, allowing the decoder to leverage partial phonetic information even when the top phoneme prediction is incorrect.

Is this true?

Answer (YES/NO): NO